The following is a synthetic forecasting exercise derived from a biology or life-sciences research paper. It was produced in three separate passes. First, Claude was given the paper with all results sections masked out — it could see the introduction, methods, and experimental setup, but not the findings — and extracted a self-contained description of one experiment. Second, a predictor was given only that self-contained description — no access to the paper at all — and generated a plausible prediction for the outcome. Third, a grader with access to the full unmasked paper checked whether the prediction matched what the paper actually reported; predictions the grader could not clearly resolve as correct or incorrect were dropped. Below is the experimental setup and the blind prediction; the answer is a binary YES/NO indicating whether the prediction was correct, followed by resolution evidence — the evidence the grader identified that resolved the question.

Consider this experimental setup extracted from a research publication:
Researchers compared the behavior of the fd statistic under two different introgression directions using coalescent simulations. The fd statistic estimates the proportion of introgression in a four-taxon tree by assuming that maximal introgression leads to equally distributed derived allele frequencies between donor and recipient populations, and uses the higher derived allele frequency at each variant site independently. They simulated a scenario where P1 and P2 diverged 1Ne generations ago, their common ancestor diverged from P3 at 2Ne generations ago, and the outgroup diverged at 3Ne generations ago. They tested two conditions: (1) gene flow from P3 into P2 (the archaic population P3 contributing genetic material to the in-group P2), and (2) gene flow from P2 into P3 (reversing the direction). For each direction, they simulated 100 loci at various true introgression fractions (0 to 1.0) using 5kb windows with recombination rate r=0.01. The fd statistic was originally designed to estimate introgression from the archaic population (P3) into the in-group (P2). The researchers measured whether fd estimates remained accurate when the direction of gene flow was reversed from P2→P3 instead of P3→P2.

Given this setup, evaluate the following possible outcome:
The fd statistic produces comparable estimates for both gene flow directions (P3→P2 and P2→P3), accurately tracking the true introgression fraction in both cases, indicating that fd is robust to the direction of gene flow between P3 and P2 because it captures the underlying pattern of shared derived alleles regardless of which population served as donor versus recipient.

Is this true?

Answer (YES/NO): NO